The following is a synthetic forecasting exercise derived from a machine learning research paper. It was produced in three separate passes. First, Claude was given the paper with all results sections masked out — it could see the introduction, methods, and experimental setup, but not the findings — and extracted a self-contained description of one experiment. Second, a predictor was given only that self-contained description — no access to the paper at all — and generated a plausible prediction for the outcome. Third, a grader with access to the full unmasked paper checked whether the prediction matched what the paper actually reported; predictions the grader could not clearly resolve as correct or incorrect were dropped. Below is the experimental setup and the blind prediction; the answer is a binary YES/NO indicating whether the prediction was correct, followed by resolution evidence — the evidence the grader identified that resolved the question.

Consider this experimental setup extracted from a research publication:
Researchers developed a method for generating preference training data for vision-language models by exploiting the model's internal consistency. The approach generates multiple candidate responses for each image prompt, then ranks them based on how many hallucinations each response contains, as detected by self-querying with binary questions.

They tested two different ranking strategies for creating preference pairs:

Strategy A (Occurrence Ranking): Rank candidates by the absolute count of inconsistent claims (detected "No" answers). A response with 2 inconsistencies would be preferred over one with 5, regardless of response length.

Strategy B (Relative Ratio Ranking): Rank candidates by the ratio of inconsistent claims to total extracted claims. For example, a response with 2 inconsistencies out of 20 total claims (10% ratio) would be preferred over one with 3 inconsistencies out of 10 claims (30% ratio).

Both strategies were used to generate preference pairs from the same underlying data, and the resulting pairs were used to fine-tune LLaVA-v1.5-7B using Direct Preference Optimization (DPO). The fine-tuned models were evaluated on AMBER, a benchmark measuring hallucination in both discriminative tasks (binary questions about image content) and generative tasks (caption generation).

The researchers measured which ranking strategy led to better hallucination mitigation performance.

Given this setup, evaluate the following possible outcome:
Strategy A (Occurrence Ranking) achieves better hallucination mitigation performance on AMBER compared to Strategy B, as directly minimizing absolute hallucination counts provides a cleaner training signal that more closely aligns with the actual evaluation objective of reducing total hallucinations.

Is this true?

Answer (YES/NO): YES